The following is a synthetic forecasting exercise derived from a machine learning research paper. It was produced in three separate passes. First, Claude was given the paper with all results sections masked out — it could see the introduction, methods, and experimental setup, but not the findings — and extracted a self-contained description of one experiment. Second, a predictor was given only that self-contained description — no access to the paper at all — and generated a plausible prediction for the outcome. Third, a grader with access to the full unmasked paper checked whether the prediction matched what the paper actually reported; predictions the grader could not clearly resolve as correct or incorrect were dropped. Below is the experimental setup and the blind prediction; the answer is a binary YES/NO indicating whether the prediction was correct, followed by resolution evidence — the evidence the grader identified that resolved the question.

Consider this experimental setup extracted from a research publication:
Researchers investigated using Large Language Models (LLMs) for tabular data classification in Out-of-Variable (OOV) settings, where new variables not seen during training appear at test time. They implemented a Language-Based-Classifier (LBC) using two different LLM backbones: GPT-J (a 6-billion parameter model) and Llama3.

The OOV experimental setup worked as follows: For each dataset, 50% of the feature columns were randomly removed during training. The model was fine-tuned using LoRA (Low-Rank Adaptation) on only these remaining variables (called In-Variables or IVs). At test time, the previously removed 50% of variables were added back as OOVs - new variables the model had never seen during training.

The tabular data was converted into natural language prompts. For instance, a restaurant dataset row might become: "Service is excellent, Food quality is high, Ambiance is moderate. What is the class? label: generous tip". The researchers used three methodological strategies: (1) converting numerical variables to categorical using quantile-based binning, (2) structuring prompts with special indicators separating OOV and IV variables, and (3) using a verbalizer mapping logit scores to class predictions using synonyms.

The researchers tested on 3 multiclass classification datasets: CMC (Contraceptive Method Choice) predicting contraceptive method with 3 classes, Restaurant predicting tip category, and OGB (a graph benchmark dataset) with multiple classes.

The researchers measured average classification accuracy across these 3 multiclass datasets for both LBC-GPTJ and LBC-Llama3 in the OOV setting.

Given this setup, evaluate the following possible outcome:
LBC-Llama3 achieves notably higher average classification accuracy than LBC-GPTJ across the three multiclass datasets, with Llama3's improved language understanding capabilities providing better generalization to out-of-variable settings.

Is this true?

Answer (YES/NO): YES